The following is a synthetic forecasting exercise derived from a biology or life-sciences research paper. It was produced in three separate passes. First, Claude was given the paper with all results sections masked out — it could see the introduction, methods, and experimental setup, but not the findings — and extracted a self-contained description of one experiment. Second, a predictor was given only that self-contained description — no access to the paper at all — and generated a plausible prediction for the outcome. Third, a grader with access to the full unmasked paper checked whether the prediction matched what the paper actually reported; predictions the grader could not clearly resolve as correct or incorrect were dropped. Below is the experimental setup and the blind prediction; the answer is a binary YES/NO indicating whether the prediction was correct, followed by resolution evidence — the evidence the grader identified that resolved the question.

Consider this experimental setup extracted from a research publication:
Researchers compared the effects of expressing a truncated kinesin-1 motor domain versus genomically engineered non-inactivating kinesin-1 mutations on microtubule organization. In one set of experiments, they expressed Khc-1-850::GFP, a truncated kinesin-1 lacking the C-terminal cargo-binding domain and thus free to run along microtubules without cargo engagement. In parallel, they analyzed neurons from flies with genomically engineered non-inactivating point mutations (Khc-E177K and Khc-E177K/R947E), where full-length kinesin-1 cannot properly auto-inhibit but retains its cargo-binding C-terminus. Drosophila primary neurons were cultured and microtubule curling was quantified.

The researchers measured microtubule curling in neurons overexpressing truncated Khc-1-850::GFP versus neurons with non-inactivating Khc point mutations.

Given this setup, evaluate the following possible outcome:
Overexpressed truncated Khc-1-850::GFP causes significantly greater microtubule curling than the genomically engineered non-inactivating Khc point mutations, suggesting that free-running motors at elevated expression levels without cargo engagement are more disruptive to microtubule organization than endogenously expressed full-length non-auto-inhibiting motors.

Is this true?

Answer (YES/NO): NO